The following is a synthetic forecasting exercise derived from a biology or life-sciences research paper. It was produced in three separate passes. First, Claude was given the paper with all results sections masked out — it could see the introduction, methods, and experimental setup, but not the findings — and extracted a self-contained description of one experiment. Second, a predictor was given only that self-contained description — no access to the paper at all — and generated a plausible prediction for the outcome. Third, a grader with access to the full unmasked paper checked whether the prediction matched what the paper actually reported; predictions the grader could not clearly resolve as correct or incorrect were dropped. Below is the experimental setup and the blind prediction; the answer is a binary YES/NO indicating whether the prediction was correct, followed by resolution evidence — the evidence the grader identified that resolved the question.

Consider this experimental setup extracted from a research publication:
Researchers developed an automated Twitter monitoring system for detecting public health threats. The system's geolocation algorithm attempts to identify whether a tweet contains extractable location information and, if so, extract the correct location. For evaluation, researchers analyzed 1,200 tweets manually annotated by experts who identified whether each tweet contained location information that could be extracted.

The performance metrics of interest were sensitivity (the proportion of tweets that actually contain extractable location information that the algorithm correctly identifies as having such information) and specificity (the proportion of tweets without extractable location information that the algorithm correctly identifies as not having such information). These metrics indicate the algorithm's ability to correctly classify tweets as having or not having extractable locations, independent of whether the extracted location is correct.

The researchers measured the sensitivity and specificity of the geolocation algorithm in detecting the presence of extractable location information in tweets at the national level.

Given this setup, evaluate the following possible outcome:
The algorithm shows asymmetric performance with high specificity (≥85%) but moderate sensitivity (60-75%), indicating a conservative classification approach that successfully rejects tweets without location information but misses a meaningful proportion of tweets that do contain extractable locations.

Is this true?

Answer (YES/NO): NO